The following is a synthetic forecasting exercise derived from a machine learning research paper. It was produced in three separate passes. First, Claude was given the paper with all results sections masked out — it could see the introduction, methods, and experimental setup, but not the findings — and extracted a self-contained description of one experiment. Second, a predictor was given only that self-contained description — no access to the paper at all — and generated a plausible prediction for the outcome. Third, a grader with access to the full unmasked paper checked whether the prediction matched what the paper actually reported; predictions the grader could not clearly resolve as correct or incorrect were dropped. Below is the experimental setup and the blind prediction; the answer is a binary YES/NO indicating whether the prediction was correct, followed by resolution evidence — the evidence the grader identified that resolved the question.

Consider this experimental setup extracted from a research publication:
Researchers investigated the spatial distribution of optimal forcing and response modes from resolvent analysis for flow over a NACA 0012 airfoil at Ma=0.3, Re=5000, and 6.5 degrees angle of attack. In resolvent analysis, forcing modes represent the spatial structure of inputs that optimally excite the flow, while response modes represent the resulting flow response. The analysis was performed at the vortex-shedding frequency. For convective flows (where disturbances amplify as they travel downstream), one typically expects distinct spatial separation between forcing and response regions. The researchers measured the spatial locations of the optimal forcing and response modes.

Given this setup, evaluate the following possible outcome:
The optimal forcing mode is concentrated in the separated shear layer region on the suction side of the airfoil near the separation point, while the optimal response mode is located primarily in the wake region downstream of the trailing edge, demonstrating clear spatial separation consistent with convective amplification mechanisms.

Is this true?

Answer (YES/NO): NO